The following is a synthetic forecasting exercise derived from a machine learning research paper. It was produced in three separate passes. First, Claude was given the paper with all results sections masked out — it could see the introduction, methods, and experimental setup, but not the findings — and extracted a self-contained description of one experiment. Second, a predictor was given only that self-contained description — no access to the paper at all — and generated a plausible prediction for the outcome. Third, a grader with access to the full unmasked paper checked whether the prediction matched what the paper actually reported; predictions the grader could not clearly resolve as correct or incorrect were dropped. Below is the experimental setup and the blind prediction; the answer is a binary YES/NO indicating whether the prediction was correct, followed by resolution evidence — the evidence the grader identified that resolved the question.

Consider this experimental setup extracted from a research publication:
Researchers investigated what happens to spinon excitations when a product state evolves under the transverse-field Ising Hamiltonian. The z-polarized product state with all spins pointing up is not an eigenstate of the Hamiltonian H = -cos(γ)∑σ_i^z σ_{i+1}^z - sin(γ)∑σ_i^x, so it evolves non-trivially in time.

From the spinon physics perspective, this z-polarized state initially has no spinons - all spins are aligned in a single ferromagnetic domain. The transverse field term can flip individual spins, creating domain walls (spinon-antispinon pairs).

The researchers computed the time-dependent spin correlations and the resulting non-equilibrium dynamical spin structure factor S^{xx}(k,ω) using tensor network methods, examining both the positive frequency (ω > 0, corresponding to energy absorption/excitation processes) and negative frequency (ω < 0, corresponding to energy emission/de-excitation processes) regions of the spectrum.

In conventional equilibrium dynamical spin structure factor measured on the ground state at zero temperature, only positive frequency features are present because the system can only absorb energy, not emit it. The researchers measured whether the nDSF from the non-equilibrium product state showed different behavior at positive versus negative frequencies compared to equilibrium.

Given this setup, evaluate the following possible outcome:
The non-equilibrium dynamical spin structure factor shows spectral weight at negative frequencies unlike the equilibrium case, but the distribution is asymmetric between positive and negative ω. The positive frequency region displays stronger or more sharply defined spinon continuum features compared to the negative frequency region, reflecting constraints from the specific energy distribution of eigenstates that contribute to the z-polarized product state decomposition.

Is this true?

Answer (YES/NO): YES